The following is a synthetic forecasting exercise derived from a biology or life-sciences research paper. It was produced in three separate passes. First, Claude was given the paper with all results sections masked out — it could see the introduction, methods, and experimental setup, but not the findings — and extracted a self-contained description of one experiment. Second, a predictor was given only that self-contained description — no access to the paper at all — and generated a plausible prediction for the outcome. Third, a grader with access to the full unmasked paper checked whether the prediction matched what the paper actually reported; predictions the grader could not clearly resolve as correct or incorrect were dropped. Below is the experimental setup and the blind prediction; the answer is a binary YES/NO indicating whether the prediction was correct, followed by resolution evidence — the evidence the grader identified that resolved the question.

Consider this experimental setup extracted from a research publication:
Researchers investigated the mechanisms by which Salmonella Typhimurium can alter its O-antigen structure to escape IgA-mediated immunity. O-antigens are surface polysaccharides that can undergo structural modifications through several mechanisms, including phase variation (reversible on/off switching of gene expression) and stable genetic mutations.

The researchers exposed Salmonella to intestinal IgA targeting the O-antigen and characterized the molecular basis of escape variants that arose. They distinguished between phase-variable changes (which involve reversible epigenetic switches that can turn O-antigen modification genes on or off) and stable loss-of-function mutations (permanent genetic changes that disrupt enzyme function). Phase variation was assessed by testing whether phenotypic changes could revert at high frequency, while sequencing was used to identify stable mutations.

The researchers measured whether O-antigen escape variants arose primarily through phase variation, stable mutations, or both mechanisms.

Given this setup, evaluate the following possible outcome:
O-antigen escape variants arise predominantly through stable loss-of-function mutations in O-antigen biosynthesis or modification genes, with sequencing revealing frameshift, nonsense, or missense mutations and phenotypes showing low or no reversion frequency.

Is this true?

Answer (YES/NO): NO